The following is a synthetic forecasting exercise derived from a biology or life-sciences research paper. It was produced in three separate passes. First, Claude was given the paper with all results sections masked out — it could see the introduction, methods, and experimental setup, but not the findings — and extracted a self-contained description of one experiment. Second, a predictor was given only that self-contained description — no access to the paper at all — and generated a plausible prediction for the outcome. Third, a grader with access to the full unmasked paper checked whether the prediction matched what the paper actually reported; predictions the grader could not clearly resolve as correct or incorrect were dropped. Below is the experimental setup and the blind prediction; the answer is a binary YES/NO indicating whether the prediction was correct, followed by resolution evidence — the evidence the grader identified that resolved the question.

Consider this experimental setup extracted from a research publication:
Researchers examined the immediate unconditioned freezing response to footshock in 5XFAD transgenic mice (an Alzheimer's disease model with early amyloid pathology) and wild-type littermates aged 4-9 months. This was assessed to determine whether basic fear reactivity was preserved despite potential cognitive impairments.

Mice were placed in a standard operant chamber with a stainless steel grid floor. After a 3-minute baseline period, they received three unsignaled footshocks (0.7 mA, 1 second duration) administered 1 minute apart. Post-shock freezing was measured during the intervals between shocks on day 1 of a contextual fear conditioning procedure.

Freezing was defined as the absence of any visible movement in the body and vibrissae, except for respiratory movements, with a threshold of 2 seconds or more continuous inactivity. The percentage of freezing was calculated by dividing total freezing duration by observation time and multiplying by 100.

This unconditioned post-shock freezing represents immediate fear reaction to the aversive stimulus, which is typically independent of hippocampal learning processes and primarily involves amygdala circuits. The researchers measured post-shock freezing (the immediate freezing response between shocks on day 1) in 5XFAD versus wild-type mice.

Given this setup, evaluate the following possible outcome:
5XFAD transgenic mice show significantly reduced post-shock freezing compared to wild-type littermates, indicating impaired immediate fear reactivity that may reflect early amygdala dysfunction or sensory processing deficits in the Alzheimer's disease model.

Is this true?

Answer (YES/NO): NO